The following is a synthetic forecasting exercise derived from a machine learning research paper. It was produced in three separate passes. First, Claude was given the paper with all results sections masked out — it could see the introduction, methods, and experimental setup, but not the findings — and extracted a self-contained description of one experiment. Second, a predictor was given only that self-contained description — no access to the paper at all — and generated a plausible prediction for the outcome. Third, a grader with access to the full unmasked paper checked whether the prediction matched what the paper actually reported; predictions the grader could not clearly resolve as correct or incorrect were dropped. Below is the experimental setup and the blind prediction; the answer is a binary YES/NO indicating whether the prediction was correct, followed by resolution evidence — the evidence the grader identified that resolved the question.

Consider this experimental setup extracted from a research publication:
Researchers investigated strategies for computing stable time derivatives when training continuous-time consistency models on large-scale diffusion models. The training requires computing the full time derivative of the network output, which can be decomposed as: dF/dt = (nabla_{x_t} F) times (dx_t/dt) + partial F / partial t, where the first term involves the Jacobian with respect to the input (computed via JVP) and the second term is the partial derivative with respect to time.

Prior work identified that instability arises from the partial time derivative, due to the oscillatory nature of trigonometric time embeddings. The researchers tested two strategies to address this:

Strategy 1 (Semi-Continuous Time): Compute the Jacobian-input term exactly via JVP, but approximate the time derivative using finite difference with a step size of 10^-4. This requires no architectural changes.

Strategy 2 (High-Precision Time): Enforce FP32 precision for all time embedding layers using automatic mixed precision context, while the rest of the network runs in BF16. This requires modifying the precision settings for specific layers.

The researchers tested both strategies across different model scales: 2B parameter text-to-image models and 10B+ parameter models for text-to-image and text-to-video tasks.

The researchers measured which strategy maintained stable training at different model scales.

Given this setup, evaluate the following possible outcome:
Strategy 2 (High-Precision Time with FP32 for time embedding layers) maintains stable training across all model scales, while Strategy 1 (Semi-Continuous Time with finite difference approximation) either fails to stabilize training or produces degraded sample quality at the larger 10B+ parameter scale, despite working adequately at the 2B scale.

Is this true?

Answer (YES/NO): YES